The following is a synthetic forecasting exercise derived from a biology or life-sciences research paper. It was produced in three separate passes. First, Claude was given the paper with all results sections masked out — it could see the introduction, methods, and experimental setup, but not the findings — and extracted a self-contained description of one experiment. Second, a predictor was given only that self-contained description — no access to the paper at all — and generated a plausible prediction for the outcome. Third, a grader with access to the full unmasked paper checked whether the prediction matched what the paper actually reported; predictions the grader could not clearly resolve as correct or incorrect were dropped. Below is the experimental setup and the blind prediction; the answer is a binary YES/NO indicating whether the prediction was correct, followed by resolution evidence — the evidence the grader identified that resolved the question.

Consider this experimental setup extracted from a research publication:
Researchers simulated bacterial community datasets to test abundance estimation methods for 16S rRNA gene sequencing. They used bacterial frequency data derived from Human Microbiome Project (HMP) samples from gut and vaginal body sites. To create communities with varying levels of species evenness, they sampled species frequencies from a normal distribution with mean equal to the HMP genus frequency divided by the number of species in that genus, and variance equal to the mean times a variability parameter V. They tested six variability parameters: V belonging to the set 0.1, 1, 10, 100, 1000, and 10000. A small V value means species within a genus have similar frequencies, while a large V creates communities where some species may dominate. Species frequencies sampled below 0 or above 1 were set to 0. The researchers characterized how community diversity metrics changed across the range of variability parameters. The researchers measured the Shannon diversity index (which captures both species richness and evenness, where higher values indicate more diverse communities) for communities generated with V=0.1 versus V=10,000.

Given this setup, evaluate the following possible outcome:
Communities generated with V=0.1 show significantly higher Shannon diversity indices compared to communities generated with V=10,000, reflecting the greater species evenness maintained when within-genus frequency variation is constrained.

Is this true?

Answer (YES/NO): YES